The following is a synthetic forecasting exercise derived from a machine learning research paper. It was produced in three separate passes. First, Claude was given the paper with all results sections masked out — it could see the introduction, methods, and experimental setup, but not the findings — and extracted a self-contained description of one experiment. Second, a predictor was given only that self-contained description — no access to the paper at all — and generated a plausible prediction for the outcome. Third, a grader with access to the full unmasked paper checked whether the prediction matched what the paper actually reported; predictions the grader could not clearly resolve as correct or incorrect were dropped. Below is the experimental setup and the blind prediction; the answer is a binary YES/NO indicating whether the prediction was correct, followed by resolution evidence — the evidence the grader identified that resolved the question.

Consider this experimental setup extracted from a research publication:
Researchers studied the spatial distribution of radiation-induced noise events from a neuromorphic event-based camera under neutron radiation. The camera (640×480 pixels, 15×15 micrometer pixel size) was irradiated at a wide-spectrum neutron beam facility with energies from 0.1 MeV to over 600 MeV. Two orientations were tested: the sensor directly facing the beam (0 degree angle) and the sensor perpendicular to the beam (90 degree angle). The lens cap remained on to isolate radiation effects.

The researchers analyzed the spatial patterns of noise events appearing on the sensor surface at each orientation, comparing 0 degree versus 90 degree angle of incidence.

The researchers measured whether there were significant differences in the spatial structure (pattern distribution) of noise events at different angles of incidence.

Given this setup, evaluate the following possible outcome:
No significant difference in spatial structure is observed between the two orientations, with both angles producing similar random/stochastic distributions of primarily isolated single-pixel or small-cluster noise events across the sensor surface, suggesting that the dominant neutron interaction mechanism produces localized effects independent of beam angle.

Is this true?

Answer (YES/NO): NO